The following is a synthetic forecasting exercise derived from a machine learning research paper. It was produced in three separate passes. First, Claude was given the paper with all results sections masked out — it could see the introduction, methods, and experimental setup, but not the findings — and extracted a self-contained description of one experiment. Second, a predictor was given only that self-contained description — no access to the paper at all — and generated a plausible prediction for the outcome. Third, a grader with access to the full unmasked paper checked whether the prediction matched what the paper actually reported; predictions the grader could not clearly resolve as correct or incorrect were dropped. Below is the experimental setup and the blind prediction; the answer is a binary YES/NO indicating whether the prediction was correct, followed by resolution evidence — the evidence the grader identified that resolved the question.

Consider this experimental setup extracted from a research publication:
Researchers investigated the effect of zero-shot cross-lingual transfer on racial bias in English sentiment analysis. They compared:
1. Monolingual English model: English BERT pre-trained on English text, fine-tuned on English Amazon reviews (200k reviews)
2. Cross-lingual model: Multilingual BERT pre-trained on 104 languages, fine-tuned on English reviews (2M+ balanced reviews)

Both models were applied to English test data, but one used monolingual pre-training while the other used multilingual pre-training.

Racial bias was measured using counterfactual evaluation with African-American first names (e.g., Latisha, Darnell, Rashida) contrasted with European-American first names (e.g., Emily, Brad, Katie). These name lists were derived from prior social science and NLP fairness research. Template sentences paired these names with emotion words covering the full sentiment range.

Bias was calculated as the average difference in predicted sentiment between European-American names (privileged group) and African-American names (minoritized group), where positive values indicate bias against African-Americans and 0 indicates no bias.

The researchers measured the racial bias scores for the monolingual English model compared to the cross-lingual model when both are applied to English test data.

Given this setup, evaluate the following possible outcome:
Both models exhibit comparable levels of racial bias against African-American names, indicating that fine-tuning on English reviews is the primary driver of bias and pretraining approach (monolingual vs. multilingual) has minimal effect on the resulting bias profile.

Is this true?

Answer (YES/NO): NO